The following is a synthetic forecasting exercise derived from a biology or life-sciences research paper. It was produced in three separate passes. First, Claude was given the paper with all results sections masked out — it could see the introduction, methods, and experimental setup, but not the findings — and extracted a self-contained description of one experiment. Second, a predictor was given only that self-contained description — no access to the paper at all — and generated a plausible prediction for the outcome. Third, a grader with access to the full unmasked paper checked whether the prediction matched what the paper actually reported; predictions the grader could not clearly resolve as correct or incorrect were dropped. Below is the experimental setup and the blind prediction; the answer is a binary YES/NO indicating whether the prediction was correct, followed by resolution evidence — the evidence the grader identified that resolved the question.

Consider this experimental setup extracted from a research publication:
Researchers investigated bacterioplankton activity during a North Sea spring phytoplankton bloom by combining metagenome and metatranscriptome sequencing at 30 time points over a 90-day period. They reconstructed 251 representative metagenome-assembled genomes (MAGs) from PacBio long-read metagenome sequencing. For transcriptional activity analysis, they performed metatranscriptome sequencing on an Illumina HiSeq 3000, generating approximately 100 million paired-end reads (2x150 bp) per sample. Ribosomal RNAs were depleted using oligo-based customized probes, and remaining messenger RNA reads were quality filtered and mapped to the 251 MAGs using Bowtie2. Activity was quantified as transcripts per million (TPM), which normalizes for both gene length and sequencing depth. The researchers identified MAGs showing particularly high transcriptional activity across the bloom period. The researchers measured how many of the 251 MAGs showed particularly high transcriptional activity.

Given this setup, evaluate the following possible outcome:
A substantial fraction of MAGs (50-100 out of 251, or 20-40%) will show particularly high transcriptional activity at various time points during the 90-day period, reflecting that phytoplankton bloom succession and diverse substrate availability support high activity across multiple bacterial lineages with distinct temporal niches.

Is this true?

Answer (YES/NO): NO